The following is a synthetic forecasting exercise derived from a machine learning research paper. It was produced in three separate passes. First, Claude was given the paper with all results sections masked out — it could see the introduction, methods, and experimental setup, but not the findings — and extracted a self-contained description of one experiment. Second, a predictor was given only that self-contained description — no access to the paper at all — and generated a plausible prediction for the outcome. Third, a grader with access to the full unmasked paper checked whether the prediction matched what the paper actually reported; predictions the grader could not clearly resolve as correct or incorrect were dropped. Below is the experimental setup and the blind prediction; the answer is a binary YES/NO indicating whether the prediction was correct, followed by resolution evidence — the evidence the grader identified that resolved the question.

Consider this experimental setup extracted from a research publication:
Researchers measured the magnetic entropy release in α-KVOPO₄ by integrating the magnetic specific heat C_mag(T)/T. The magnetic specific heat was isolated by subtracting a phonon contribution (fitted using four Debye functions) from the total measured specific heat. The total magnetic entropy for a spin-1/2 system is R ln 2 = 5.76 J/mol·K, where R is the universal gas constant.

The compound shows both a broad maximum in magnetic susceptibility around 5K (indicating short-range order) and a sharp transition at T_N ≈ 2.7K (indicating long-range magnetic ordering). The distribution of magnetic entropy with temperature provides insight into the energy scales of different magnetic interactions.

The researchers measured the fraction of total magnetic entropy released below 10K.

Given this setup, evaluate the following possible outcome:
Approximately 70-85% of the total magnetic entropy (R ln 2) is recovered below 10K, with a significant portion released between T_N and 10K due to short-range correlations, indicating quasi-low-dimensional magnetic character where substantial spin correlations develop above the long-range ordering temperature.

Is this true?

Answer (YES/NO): YES